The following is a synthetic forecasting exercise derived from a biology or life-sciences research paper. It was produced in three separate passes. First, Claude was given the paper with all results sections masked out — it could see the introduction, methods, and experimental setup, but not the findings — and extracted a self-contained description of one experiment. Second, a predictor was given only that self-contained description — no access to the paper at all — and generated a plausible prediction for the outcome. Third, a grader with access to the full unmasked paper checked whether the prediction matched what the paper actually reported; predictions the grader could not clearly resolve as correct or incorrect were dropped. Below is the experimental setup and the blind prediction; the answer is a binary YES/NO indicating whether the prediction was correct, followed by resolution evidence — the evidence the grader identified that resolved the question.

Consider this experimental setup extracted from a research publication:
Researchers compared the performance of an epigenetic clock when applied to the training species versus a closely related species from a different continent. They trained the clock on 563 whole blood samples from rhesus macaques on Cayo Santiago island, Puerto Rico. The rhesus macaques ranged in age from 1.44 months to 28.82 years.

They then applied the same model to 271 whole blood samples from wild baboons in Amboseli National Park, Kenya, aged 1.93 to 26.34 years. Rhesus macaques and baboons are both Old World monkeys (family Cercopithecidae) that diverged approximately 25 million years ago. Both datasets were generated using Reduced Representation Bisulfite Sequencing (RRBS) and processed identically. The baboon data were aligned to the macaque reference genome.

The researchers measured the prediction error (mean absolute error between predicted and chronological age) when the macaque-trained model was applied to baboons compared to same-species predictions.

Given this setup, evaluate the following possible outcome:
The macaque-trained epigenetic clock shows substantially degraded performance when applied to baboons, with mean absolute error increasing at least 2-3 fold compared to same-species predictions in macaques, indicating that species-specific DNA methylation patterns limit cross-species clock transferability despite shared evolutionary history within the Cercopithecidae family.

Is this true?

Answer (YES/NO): NO